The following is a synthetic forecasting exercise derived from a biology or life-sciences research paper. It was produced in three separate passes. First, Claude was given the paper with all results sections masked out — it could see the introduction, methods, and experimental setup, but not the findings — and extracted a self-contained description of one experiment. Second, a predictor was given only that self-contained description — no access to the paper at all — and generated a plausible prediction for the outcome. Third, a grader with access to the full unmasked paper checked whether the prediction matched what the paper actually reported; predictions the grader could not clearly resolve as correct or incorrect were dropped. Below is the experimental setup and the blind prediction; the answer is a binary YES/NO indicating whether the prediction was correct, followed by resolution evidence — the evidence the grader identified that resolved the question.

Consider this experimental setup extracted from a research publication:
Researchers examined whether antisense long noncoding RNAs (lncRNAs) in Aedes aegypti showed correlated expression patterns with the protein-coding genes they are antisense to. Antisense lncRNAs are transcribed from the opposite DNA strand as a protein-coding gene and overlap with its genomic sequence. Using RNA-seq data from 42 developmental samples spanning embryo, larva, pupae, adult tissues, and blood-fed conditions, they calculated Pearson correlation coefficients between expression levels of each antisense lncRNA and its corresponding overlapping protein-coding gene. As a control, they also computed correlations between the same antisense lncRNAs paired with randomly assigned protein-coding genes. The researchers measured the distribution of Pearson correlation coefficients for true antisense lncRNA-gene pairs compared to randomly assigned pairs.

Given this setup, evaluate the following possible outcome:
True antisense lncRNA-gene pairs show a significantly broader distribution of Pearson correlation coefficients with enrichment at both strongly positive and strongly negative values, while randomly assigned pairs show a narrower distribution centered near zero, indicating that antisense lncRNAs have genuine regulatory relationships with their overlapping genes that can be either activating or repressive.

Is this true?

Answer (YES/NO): NO